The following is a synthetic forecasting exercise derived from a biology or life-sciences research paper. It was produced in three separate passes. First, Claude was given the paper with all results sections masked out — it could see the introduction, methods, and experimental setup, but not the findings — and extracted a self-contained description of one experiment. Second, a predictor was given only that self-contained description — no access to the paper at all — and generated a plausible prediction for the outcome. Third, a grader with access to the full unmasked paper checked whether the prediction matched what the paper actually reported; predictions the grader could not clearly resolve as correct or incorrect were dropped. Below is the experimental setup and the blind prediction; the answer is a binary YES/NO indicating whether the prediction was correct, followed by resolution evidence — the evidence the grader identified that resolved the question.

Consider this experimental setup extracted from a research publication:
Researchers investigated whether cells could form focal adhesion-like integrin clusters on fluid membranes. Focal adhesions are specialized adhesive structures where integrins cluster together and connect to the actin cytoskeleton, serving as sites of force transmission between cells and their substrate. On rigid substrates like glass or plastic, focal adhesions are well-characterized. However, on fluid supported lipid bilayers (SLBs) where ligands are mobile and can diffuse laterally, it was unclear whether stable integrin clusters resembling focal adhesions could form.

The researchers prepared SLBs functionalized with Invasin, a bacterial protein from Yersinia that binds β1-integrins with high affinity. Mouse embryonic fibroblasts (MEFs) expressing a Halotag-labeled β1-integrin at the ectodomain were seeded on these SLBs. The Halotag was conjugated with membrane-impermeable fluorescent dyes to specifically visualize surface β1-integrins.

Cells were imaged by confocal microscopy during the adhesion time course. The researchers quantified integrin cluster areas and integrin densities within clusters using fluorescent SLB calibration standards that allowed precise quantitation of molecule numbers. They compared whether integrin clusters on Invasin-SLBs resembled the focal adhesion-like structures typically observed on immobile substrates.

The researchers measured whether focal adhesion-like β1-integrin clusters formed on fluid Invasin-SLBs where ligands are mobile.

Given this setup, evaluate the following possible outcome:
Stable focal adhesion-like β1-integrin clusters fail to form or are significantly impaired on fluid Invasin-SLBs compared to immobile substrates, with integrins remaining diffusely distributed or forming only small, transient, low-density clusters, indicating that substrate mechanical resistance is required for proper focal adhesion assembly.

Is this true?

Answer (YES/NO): NO